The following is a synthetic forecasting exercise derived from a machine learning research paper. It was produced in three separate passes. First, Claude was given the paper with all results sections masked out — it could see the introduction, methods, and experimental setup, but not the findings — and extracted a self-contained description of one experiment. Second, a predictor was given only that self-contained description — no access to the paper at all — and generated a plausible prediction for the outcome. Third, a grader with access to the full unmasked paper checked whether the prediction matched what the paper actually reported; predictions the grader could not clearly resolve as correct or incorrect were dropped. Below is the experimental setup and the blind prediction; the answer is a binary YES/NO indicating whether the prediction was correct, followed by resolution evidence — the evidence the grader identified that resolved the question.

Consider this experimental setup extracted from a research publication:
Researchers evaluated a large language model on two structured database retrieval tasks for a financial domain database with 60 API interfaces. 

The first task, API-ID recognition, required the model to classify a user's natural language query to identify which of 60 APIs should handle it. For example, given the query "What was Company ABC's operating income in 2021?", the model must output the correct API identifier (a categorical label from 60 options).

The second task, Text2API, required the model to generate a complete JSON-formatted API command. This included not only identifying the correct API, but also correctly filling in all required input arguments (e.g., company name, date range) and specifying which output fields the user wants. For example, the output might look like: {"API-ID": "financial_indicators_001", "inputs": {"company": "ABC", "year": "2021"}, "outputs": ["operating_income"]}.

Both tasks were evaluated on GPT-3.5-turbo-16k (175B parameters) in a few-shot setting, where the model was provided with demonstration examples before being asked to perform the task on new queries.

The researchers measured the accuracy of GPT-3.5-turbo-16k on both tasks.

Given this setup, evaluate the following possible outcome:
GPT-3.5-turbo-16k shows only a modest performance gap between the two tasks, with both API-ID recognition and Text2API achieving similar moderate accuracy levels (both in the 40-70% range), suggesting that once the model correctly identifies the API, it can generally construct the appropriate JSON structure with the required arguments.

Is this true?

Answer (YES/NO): NO